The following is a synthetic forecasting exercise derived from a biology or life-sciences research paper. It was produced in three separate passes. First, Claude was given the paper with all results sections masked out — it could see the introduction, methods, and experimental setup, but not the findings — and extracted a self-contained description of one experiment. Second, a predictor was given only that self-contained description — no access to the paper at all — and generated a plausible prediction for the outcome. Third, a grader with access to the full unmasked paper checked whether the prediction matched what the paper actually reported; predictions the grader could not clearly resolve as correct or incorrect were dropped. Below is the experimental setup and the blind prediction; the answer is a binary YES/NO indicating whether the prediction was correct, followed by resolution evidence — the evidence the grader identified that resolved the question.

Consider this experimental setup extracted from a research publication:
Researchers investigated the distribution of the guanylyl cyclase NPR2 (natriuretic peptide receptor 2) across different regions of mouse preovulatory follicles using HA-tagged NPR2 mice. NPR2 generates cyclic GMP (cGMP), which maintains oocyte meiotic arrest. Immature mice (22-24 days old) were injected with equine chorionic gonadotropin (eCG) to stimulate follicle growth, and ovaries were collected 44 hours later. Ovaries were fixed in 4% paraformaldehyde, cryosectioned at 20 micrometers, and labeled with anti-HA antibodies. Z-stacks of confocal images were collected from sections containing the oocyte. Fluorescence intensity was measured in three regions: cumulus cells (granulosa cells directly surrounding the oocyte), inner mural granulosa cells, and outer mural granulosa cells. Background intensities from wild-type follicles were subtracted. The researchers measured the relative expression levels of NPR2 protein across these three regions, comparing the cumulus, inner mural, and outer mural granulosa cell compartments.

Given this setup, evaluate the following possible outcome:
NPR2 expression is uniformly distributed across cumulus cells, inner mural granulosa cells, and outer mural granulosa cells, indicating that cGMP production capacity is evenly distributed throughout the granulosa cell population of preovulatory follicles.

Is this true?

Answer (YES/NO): NO